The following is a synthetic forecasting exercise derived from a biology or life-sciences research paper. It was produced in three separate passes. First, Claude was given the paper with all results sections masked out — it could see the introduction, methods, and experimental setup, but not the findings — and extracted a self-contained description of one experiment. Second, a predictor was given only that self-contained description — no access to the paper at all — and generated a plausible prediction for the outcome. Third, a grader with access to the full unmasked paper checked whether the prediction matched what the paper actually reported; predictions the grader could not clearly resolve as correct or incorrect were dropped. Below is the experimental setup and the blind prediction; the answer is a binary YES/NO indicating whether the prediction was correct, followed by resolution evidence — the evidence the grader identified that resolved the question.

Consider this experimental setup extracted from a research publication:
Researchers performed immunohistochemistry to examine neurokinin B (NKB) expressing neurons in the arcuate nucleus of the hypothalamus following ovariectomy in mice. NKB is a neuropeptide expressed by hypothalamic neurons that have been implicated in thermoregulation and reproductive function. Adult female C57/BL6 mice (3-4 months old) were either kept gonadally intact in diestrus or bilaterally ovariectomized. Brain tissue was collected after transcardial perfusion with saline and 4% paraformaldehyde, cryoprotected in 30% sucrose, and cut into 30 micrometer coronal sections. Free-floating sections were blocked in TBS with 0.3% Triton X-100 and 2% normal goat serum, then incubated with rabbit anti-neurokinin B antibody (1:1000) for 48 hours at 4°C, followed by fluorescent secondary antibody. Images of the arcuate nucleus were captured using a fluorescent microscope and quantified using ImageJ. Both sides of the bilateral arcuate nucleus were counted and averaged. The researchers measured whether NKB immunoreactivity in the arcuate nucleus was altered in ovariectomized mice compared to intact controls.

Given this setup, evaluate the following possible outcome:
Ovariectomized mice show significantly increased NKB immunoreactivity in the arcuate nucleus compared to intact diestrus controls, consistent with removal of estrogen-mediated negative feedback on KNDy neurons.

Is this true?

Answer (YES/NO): NO